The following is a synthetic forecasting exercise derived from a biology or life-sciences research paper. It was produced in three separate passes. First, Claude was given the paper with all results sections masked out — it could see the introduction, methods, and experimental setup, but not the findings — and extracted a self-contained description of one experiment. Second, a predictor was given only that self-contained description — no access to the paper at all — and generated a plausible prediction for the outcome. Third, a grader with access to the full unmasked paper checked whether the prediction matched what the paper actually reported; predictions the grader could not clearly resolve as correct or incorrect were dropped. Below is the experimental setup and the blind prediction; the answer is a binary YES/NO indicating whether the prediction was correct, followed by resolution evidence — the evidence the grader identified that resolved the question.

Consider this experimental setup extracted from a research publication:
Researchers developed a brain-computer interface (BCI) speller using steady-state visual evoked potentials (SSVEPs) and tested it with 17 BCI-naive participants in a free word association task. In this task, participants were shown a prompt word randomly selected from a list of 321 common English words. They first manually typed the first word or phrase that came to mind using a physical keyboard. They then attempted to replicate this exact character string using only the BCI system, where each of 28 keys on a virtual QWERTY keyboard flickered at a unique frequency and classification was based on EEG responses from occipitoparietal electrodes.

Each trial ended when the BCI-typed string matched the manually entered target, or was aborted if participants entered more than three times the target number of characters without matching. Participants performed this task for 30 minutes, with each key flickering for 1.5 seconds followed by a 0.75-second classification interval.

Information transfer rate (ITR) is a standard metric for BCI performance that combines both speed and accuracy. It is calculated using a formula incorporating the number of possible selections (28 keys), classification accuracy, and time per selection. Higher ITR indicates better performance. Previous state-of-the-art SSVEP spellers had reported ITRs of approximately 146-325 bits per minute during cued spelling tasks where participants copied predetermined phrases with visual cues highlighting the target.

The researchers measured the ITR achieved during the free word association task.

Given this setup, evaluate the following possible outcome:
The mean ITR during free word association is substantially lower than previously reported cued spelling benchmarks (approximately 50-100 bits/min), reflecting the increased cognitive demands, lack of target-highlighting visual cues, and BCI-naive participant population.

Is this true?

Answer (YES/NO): YES